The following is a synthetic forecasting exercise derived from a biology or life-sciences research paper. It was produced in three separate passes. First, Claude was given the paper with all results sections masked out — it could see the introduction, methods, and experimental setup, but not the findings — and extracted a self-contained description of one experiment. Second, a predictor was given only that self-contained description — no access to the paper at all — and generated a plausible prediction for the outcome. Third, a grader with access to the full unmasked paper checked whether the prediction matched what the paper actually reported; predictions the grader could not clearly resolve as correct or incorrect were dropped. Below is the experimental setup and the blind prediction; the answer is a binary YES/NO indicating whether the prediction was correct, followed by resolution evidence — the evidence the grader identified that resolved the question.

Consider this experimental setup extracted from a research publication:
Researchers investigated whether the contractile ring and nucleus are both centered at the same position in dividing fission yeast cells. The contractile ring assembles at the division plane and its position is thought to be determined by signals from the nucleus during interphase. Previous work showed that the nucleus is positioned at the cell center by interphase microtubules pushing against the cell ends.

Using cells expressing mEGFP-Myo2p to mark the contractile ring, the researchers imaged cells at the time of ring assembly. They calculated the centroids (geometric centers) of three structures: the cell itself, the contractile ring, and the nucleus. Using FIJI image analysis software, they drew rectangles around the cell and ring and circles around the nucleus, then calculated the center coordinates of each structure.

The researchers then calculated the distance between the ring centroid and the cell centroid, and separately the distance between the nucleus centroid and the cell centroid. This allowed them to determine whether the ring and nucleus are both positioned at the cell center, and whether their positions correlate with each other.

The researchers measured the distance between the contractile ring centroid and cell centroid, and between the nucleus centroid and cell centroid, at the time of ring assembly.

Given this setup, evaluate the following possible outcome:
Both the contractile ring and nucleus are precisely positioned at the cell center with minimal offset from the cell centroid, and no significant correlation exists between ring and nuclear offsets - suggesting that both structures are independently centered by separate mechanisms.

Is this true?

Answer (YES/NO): NO